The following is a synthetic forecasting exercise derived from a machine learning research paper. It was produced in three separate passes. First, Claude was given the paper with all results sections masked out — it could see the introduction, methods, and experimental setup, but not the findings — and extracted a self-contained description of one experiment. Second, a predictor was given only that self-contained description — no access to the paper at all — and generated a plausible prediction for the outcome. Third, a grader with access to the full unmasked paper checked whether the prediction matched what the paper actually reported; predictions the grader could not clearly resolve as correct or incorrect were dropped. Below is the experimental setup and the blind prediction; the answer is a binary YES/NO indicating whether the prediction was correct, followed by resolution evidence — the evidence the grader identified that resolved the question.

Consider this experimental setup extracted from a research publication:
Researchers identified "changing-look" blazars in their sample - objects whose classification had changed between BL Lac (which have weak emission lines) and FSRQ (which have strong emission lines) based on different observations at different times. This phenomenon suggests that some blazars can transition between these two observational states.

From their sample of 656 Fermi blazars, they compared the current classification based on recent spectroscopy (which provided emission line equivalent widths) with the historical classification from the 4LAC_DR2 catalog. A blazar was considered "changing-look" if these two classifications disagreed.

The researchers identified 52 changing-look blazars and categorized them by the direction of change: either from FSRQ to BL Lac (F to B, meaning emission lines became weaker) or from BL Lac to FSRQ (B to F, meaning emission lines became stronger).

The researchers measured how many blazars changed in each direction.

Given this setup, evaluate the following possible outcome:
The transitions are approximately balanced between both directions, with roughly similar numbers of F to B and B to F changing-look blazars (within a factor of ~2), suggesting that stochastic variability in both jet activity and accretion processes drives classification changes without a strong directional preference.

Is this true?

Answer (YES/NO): NO